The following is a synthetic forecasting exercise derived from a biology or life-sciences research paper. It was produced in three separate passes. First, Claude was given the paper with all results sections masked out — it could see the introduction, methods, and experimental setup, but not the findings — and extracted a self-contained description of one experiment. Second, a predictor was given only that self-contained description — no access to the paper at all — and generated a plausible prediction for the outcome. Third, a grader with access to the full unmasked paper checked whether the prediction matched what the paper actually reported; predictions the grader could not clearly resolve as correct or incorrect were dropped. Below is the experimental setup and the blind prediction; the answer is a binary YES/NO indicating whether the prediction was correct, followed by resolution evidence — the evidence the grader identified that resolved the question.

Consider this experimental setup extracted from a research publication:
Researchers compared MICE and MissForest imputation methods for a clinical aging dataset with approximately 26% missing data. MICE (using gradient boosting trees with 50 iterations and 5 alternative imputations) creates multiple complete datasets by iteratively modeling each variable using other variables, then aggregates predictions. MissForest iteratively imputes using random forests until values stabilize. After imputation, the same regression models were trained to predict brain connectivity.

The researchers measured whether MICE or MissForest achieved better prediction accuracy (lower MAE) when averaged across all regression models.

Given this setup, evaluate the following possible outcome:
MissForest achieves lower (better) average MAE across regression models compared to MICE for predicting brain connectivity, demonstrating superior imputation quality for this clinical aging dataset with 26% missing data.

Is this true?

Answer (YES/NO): YES